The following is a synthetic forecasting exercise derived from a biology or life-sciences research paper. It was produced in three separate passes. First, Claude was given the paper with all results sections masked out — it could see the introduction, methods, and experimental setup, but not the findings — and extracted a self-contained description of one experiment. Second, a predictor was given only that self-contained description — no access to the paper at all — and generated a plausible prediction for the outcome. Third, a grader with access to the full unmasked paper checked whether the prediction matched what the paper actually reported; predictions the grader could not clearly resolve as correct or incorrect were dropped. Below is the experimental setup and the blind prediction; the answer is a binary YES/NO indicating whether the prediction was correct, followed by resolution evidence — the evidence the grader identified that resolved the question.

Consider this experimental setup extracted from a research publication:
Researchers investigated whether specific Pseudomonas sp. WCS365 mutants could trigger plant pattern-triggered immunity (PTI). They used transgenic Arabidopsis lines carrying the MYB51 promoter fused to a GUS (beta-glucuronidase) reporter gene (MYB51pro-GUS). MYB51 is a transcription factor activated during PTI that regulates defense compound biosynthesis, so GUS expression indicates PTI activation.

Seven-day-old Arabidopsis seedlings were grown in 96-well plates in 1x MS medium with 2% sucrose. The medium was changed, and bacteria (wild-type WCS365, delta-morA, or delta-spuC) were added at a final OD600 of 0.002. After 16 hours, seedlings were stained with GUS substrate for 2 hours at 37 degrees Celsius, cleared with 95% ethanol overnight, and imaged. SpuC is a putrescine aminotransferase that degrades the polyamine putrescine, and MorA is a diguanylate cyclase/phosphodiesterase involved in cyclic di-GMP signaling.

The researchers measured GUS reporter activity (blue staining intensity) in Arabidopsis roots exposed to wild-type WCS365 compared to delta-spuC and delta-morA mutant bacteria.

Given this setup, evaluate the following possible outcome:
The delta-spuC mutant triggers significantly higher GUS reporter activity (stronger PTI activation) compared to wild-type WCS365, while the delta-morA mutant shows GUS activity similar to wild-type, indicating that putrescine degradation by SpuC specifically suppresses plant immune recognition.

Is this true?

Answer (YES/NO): NO